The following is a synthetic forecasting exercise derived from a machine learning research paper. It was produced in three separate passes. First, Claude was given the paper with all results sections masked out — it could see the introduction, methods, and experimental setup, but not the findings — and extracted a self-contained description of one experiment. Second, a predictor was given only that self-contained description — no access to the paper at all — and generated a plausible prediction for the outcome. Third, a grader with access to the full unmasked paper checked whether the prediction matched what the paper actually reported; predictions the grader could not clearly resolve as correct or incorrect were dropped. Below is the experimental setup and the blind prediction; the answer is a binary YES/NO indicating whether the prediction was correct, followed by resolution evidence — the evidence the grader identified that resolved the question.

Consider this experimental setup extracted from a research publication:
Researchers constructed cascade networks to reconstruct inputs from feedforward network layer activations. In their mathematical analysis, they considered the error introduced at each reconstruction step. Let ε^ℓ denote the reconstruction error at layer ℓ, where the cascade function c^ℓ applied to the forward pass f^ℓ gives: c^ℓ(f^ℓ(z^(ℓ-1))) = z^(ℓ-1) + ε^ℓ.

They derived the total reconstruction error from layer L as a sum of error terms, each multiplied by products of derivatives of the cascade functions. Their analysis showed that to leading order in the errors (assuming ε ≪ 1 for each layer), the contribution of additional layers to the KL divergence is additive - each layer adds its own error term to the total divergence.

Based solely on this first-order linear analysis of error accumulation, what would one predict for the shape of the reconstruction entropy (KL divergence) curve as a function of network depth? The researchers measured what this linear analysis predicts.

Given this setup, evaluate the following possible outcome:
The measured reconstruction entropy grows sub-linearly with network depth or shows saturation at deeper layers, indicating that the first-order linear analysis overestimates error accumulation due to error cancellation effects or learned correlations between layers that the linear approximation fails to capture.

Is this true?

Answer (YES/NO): NO